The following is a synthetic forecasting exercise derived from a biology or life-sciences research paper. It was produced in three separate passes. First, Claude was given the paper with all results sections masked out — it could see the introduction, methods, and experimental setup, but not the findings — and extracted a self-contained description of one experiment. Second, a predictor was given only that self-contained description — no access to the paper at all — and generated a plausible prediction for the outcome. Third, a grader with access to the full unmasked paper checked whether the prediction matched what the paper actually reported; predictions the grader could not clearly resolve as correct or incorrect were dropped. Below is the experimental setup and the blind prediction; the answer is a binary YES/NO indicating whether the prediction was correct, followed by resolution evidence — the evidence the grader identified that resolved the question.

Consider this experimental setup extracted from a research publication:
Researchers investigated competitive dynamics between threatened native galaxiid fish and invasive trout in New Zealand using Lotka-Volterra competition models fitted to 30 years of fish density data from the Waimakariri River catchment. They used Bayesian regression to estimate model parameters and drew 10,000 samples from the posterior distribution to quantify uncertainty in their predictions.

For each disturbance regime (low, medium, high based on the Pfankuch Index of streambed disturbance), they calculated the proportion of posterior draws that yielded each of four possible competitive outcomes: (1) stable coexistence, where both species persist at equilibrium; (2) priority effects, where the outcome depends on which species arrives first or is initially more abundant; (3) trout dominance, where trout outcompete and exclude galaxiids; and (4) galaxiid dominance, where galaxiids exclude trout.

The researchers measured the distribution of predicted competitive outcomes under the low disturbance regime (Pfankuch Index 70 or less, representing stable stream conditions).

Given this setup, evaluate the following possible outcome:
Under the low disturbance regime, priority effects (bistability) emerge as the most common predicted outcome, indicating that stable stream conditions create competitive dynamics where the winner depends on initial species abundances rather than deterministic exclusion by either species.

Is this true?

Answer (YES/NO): NO